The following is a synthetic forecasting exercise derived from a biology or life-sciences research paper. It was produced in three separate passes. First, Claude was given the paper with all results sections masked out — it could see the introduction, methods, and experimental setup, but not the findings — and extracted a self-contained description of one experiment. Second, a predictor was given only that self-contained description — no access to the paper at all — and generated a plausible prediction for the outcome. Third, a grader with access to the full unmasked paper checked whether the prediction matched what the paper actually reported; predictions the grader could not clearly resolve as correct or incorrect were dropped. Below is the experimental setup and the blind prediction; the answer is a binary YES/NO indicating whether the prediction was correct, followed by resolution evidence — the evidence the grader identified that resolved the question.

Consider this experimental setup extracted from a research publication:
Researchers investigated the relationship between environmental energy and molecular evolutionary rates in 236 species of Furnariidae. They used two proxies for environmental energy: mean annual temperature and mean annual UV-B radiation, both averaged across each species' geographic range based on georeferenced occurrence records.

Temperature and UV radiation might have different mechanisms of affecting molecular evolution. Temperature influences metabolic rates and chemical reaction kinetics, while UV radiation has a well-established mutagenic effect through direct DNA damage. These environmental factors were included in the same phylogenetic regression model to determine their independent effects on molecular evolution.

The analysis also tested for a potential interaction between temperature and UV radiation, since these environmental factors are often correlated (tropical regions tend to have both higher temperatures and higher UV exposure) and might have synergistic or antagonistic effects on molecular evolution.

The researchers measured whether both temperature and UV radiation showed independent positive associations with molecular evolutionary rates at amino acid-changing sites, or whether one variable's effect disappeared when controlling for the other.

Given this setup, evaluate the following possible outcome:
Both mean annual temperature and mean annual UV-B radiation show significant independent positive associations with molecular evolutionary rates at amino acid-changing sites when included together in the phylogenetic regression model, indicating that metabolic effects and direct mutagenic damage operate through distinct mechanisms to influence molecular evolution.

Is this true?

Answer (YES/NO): NO